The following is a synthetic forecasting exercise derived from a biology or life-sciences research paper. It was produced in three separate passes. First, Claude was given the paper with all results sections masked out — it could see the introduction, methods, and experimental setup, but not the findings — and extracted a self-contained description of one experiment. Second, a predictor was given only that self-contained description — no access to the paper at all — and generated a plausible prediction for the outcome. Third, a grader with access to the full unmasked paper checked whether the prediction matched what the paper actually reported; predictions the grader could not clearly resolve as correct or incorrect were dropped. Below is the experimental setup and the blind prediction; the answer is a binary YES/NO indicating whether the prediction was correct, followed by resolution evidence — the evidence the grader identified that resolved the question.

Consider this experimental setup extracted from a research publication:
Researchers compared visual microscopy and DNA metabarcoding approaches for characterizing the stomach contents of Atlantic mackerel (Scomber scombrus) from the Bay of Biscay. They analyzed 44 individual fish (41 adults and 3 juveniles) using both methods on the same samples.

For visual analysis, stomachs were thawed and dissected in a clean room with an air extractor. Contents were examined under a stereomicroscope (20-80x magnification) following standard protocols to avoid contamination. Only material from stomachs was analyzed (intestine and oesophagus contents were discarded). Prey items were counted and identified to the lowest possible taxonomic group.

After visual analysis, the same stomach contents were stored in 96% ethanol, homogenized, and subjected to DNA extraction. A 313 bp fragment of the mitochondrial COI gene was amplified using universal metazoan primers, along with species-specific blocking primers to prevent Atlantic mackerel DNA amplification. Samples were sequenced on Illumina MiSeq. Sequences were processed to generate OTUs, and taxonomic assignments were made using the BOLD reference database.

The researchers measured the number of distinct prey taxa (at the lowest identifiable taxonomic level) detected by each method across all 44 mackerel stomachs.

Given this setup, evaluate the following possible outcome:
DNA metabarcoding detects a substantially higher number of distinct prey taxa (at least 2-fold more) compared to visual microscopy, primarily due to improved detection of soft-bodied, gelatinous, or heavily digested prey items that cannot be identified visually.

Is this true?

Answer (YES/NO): YES